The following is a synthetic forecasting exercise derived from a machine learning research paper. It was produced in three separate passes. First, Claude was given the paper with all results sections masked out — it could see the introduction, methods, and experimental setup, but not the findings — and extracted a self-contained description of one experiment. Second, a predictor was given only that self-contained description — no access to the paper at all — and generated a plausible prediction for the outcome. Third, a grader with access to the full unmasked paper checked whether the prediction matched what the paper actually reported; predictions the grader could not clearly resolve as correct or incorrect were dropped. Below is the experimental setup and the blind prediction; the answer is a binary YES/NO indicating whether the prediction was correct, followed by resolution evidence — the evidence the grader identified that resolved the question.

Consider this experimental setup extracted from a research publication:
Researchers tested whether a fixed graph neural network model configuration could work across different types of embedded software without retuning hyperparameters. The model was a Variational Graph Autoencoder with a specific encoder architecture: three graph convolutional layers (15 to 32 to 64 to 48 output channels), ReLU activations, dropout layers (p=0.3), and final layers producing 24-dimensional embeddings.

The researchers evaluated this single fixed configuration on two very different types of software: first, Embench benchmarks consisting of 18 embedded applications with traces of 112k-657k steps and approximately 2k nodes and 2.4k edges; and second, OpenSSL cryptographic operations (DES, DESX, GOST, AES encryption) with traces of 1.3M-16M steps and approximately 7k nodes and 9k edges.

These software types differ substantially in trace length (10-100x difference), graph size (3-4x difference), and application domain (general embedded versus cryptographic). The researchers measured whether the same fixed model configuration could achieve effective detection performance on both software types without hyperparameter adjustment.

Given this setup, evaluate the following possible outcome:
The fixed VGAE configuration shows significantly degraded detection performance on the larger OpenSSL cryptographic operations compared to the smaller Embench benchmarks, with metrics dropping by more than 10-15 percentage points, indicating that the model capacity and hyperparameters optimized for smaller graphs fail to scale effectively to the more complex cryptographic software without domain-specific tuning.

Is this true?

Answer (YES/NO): NO